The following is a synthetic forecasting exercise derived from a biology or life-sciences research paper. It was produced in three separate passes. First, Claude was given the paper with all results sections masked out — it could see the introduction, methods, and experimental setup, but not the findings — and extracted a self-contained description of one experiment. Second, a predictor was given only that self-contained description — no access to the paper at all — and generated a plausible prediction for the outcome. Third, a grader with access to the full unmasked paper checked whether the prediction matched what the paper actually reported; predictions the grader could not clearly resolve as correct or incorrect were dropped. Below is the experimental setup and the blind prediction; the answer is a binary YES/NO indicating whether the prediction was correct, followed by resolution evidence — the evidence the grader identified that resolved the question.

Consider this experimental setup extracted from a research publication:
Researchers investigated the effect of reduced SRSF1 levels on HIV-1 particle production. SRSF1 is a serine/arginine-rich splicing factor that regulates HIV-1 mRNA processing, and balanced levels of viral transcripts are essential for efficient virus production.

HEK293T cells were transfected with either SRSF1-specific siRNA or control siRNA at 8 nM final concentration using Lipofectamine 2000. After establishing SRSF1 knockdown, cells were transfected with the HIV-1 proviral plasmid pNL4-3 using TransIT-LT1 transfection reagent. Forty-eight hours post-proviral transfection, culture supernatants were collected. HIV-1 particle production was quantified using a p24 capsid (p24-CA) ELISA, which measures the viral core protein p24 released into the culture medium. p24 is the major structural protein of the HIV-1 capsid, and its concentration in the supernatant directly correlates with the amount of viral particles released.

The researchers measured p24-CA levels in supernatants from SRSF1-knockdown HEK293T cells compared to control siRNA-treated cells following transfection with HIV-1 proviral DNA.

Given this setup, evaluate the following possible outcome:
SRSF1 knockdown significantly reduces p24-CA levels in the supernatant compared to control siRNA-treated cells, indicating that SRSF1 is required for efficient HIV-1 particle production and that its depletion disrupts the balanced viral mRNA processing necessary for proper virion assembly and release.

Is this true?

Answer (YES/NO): NO